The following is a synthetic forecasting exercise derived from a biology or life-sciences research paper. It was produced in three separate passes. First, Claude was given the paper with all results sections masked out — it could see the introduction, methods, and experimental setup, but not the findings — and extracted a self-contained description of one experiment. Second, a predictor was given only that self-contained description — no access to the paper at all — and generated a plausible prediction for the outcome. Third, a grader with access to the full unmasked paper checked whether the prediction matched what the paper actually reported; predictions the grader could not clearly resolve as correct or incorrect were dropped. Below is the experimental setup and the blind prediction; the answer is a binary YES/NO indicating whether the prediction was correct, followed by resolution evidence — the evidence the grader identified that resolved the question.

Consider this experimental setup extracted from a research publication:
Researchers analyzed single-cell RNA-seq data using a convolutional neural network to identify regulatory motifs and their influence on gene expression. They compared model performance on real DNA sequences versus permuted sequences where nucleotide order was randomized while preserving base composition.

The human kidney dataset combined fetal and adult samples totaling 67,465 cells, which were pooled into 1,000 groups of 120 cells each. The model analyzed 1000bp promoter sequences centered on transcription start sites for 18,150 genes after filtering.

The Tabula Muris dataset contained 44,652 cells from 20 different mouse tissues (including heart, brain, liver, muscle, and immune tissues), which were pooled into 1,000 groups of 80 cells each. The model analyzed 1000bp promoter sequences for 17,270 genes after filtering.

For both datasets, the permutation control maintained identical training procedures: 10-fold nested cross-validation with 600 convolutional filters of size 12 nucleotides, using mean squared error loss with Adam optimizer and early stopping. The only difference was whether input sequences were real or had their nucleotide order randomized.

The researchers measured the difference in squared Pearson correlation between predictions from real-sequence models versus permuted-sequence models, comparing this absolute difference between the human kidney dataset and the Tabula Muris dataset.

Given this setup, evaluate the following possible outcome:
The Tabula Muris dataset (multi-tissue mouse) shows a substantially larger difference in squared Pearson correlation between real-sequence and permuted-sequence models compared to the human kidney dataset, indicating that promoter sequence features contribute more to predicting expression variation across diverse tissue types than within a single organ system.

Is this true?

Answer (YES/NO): YES